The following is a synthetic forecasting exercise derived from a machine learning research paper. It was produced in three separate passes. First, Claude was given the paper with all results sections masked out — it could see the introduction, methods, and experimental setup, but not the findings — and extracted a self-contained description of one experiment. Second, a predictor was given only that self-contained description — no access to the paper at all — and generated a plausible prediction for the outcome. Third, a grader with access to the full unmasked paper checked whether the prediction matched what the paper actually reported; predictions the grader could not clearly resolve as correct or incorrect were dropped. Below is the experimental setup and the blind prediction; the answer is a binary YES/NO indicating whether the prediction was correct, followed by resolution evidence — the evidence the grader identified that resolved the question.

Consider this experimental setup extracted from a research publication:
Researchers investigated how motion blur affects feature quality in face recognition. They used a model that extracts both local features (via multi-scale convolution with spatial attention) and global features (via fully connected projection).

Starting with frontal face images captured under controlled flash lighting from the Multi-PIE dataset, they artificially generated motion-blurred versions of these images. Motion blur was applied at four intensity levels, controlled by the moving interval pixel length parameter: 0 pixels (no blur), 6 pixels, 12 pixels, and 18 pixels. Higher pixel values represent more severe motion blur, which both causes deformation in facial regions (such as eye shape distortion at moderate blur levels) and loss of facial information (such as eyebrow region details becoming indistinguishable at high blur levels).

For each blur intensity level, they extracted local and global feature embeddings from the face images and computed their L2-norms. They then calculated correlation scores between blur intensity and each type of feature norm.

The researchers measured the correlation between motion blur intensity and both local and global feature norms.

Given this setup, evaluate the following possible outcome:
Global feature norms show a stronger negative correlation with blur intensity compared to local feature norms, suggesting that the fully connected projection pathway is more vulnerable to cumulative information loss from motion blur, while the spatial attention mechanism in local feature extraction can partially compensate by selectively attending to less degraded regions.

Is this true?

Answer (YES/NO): YES